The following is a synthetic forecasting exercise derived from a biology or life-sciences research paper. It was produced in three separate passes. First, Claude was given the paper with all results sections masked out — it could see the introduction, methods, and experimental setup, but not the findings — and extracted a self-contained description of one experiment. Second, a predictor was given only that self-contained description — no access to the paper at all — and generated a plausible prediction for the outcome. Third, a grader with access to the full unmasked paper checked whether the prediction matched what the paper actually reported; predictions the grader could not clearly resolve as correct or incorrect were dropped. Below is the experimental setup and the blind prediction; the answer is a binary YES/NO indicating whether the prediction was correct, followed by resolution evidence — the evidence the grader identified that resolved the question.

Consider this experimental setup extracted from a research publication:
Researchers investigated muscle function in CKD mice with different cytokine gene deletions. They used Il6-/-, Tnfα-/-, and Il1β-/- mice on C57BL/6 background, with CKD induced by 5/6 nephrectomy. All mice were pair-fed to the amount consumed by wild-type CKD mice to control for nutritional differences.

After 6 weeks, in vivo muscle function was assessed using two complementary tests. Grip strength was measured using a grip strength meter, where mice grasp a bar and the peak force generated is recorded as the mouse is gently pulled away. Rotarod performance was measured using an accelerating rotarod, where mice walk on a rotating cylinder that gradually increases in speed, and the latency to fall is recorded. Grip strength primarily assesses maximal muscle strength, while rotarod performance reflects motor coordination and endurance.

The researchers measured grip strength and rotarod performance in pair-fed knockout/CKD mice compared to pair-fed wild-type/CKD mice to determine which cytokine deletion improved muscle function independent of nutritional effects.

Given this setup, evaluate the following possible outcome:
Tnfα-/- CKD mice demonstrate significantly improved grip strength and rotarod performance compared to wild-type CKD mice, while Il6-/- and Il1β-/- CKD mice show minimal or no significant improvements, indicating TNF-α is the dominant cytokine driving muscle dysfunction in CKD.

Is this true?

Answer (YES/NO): NO